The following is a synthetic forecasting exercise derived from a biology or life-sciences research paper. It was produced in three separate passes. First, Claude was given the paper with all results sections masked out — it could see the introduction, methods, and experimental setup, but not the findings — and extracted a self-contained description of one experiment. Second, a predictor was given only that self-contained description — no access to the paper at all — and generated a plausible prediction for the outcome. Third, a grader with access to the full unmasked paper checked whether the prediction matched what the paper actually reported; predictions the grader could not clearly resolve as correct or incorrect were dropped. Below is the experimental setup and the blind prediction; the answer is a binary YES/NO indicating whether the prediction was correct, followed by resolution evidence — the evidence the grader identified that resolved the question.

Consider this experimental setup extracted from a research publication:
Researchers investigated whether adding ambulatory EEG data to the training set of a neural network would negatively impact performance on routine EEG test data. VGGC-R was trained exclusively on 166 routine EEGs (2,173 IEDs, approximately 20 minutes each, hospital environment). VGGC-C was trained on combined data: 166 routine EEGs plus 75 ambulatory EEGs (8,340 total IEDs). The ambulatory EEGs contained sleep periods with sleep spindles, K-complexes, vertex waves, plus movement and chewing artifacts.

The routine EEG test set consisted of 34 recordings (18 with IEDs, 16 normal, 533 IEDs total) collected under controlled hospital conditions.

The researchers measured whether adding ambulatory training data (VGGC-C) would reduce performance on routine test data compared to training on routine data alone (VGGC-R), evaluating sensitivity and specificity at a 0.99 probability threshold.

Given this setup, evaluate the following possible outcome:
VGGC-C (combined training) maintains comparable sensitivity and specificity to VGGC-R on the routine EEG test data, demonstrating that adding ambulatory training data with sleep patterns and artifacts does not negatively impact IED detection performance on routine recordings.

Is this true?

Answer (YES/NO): NO